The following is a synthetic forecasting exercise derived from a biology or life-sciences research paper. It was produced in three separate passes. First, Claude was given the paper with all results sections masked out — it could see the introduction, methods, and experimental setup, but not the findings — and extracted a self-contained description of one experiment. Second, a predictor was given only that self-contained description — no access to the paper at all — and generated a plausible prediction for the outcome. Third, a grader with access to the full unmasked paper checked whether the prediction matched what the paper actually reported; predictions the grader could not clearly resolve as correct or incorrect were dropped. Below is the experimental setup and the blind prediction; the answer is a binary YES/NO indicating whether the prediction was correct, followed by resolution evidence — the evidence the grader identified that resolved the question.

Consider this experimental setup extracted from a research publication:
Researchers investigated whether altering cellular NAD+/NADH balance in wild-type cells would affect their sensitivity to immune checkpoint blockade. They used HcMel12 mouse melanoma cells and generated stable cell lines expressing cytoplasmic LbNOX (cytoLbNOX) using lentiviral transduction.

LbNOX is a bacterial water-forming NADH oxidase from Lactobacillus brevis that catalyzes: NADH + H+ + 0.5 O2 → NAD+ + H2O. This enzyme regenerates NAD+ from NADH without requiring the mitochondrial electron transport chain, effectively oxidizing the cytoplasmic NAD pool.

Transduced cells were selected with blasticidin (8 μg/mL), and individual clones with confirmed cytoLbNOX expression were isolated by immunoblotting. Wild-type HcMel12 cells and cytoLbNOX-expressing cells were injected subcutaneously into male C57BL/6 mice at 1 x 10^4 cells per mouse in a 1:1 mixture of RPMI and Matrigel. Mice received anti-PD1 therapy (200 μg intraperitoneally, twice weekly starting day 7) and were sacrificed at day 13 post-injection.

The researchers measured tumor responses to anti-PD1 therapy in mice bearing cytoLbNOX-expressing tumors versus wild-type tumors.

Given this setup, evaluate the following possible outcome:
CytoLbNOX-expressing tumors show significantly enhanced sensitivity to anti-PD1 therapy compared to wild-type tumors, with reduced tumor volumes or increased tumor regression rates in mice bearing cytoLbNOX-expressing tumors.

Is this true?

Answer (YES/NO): YES